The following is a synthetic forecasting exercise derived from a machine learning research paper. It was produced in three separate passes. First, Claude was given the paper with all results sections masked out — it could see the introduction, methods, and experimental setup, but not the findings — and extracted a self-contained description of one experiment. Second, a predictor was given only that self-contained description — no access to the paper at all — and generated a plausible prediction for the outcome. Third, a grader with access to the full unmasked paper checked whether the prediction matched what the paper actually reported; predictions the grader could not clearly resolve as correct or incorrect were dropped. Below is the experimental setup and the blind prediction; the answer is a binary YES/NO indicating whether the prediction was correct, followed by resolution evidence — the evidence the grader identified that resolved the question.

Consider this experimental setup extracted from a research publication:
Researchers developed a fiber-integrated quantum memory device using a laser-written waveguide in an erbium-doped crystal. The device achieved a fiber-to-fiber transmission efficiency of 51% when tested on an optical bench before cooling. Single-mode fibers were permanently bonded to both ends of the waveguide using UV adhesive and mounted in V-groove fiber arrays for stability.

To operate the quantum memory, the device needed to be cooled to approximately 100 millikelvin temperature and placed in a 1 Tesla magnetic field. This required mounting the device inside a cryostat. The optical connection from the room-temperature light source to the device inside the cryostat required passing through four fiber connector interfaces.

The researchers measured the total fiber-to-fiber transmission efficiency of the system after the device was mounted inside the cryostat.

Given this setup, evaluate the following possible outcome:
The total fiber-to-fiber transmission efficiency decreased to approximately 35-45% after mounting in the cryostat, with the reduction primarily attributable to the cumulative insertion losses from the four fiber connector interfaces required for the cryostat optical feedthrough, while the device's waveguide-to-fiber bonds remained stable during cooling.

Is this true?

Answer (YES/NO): NO